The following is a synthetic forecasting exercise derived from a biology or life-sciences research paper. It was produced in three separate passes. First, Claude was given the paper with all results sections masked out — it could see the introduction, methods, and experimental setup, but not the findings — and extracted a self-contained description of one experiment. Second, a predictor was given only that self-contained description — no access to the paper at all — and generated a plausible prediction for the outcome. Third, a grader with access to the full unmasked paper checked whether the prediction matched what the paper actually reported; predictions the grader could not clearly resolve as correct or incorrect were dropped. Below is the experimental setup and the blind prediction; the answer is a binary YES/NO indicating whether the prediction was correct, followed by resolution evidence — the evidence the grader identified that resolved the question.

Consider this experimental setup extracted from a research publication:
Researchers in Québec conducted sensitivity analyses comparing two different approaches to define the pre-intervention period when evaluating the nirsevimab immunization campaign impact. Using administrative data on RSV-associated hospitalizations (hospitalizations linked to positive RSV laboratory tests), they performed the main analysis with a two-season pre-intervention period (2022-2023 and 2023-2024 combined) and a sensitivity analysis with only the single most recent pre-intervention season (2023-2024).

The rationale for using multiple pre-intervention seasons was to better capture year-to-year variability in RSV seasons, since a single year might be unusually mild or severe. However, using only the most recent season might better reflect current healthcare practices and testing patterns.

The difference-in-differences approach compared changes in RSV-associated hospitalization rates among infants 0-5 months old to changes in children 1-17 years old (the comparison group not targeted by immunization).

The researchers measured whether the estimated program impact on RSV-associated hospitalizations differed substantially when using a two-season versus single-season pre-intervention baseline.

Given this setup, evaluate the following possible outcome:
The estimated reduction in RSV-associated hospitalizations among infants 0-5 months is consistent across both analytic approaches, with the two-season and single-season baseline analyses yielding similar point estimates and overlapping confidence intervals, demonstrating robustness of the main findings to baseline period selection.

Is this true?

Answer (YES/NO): NO